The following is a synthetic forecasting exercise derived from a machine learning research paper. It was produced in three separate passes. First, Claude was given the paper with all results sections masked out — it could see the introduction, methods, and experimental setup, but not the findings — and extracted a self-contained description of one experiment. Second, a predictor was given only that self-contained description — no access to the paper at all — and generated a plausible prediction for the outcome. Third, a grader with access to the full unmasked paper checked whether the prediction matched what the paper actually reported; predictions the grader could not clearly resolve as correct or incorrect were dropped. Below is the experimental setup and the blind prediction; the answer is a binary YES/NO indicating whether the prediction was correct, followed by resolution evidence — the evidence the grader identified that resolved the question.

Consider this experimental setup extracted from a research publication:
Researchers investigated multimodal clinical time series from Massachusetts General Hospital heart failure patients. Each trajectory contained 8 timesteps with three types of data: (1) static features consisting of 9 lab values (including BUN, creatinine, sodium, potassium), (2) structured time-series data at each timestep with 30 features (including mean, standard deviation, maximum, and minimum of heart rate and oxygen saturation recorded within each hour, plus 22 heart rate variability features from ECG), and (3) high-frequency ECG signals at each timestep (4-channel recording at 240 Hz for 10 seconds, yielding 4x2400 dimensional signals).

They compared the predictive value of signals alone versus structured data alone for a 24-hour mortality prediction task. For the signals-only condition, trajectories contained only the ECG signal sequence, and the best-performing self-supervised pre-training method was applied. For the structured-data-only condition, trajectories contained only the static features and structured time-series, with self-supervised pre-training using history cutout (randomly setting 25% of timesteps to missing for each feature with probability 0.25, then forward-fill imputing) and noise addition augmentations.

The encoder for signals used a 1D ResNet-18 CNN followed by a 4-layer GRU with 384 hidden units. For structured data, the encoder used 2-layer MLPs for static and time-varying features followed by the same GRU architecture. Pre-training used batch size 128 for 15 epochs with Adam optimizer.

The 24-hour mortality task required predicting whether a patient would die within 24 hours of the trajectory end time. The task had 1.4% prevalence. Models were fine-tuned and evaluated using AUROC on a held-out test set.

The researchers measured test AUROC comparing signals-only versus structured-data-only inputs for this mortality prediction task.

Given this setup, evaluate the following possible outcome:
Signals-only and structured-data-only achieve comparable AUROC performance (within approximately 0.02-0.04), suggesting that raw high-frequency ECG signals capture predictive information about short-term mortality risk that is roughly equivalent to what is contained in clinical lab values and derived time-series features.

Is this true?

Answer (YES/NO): NO